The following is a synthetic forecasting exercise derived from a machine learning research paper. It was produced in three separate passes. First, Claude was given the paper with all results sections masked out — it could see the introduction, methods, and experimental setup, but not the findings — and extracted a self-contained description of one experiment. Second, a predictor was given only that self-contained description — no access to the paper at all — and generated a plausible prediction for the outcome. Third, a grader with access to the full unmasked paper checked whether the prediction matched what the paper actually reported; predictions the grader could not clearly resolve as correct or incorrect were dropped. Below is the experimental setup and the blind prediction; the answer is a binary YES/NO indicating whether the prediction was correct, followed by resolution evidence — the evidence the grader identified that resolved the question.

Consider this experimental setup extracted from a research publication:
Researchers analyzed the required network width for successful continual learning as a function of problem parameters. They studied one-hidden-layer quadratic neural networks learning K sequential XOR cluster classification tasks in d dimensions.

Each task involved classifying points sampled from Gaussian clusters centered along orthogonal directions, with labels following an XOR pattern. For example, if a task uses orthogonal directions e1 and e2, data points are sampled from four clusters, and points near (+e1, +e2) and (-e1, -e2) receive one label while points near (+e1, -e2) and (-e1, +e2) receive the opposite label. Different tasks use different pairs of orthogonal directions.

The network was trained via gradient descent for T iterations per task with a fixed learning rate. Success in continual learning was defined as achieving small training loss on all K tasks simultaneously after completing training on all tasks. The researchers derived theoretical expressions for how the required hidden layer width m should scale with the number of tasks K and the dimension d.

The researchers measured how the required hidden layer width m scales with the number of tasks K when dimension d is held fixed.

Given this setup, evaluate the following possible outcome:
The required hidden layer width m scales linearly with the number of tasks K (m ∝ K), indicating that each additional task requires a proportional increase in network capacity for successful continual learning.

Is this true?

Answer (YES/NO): NO